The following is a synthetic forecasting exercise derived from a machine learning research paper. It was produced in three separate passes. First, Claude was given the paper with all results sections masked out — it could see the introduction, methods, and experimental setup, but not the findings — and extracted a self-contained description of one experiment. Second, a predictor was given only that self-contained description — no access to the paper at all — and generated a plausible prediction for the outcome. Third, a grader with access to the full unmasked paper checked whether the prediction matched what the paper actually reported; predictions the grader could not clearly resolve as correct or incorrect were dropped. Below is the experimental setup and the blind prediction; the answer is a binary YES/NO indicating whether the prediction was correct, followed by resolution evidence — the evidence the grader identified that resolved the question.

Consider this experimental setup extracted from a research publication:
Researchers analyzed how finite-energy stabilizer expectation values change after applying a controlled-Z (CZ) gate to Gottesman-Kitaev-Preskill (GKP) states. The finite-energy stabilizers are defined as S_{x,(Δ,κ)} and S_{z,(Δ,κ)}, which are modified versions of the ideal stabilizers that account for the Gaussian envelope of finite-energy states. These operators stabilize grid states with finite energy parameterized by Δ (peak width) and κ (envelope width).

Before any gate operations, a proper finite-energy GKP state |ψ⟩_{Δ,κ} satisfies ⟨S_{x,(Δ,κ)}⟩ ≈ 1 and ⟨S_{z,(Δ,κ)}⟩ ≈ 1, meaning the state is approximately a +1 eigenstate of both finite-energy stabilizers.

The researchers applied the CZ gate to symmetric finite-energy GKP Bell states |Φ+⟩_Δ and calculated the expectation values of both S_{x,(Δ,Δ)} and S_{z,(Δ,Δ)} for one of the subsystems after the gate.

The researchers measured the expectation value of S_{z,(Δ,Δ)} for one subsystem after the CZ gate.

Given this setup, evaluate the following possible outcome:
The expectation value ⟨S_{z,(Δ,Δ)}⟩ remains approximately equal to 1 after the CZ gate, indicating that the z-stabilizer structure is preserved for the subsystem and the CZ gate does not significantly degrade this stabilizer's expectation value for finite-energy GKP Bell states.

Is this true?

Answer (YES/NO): NO